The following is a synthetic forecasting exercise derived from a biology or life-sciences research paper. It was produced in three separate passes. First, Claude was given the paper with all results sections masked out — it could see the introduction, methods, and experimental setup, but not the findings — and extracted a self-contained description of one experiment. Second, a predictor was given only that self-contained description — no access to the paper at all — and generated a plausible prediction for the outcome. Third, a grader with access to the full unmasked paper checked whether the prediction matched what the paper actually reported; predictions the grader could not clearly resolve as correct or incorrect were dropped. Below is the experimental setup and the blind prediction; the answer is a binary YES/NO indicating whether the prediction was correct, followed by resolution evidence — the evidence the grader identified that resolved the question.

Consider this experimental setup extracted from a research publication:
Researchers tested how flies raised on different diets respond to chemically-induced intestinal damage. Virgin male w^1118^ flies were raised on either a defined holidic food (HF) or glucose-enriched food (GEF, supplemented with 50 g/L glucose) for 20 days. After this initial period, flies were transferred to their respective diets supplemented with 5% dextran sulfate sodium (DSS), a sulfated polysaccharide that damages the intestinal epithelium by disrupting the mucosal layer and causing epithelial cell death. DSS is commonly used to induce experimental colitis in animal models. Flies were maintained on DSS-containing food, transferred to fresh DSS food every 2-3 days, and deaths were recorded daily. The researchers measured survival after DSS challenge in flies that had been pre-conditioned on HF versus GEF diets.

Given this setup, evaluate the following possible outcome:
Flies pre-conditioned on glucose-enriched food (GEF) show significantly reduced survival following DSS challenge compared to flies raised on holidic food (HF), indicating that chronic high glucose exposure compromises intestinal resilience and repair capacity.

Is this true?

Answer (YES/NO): NO